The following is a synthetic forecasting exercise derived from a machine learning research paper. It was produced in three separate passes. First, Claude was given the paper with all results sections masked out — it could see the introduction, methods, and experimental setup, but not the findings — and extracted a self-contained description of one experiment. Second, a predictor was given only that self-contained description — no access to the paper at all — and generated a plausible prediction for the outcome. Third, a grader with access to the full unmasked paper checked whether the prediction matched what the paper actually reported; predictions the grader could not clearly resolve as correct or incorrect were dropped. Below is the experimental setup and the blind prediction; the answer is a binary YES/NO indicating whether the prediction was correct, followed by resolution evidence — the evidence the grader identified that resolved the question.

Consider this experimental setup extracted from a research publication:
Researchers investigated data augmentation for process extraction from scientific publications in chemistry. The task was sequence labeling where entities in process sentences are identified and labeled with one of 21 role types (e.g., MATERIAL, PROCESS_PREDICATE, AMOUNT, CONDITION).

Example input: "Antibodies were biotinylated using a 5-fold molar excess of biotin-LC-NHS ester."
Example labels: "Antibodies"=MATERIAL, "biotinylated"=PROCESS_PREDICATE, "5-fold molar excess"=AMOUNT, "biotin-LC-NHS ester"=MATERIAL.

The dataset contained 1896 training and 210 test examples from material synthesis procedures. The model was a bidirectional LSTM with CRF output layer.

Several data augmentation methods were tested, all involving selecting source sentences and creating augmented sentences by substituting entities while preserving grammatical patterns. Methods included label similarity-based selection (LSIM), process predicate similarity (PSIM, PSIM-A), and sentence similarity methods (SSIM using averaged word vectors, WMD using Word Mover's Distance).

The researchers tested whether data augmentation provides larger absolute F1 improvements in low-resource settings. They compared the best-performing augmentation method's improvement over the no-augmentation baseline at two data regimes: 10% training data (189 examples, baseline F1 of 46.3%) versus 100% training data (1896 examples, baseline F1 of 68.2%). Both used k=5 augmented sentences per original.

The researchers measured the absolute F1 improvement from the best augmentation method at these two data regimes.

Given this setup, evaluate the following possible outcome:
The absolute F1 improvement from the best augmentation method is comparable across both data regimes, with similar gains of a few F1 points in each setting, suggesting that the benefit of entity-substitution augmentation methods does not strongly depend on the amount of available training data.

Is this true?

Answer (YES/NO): NO